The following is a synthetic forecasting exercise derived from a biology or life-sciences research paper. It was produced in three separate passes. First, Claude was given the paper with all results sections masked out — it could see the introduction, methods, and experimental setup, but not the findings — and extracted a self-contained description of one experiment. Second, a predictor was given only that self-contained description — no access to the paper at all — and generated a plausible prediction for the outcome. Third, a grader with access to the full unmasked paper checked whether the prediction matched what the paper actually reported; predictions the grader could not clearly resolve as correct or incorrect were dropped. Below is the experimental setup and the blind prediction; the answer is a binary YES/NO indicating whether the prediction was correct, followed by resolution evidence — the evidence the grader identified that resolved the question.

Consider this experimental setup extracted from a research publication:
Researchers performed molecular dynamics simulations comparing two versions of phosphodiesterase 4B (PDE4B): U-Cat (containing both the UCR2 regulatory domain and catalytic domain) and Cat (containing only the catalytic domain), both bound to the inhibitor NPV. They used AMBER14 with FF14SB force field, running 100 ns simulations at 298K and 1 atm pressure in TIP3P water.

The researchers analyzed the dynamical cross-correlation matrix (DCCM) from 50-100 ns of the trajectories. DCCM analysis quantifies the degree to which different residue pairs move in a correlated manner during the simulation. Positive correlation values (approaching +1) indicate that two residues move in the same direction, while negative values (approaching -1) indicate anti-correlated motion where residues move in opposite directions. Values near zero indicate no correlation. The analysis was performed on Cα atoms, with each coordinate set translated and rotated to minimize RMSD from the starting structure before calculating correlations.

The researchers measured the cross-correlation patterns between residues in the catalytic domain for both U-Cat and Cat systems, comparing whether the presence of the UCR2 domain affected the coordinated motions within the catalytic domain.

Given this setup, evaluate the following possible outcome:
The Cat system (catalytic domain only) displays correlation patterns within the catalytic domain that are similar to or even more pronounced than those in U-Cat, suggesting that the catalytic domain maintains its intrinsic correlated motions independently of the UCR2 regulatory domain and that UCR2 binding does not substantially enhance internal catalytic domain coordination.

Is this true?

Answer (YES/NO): NO